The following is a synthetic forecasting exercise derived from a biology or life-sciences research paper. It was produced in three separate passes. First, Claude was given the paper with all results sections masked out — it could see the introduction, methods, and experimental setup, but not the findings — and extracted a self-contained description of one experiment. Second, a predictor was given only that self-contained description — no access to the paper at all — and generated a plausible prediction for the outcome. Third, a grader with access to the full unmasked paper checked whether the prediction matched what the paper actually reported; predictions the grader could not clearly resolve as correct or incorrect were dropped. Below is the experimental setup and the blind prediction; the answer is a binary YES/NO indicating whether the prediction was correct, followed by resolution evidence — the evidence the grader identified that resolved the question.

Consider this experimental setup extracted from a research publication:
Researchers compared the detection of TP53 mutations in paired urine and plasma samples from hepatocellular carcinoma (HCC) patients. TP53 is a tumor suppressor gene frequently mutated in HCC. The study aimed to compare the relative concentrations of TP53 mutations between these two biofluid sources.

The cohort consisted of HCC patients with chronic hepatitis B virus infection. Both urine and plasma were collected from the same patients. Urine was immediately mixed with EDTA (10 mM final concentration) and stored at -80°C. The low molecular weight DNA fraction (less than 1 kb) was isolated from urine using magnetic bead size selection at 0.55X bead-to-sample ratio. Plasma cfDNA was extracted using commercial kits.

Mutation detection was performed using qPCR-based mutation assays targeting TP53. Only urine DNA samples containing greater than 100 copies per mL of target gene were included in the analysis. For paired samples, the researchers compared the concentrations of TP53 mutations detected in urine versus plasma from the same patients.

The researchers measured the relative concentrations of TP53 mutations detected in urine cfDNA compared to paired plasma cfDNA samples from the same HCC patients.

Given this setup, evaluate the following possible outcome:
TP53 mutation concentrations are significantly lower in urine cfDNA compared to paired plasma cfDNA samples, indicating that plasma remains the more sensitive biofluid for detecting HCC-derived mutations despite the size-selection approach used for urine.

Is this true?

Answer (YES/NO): NO